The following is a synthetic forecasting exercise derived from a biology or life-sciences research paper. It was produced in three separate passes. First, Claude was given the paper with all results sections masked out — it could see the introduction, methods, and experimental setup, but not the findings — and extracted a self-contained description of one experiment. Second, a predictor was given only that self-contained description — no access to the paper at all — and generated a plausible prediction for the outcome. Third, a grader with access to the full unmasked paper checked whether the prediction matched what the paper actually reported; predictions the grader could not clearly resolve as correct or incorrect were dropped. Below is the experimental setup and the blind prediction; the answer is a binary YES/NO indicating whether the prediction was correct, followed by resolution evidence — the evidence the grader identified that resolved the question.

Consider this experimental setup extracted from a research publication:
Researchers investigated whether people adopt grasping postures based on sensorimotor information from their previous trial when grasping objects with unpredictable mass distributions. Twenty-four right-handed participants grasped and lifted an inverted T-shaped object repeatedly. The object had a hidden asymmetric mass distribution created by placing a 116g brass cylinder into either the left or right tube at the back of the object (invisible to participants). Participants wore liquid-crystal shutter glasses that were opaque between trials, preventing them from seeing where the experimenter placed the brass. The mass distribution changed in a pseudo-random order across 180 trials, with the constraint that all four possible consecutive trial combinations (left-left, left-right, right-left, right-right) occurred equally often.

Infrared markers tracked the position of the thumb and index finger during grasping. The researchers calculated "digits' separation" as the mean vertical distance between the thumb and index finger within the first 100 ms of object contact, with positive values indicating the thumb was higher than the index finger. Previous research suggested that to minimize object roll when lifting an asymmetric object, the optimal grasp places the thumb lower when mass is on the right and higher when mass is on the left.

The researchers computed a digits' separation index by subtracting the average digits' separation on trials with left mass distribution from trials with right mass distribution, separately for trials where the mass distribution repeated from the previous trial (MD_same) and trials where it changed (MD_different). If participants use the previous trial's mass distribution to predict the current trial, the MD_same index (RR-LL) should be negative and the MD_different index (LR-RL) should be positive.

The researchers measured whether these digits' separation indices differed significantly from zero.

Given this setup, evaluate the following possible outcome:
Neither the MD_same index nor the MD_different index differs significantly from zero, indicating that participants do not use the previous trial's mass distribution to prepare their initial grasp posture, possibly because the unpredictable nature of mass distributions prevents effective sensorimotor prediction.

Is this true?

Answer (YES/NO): NO